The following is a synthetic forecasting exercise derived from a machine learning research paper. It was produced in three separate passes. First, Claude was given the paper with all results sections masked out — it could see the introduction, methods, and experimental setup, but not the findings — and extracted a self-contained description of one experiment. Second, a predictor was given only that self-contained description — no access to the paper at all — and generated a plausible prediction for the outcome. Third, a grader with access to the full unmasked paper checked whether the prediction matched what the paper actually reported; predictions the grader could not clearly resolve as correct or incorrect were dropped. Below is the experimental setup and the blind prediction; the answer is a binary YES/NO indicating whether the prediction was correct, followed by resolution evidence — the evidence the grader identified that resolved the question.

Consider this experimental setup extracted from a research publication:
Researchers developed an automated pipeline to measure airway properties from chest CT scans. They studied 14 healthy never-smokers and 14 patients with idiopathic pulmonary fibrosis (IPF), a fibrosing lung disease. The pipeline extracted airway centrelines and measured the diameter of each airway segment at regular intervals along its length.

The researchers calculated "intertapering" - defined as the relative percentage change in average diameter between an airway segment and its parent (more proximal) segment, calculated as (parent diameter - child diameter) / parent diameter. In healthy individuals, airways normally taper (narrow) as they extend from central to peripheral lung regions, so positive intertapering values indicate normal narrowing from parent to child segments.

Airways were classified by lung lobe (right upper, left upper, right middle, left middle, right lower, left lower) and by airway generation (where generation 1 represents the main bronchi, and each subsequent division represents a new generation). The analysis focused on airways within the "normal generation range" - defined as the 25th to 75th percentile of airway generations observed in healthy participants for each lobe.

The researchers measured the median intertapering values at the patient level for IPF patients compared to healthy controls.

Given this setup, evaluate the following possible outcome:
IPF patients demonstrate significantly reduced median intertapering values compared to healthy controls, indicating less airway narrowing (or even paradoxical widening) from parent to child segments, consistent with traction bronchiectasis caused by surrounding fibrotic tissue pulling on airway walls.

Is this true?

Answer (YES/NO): YES